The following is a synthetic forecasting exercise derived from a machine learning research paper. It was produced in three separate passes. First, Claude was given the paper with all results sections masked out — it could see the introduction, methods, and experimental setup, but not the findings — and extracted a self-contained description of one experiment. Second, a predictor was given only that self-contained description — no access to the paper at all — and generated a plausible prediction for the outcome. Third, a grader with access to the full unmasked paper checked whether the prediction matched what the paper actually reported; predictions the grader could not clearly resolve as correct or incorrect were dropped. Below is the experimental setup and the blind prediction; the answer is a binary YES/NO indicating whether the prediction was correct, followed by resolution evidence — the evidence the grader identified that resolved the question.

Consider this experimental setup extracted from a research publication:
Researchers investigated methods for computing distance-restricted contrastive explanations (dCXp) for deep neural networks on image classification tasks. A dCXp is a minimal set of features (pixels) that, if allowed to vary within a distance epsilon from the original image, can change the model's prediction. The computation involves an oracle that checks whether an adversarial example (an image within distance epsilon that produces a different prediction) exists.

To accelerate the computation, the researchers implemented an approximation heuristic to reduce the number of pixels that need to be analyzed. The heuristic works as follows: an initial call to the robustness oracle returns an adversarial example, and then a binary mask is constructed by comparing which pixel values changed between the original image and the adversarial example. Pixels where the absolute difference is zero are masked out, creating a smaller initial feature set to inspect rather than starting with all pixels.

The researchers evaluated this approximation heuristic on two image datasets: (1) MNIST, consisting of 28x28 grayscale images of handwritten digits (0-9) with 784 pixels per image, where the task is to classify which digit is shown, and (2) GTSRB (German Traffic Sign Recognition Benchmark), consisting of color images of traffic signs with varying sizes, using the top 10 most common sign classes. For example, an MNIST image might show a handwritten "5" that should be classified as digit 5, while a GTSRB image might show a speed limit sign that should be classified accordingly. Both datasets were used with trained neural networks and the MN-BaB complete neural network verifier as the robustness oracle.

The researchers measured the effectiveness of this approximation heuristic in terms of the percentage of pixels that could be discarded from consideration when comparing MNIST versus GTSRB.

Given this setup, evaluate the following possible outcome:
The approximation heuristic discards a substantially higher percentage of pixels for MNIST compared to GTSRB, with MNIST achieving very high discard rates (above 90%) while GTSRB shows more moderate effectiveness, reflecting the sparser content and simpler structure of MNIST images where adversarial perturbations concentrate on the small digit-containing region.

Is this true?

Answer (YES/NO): NO